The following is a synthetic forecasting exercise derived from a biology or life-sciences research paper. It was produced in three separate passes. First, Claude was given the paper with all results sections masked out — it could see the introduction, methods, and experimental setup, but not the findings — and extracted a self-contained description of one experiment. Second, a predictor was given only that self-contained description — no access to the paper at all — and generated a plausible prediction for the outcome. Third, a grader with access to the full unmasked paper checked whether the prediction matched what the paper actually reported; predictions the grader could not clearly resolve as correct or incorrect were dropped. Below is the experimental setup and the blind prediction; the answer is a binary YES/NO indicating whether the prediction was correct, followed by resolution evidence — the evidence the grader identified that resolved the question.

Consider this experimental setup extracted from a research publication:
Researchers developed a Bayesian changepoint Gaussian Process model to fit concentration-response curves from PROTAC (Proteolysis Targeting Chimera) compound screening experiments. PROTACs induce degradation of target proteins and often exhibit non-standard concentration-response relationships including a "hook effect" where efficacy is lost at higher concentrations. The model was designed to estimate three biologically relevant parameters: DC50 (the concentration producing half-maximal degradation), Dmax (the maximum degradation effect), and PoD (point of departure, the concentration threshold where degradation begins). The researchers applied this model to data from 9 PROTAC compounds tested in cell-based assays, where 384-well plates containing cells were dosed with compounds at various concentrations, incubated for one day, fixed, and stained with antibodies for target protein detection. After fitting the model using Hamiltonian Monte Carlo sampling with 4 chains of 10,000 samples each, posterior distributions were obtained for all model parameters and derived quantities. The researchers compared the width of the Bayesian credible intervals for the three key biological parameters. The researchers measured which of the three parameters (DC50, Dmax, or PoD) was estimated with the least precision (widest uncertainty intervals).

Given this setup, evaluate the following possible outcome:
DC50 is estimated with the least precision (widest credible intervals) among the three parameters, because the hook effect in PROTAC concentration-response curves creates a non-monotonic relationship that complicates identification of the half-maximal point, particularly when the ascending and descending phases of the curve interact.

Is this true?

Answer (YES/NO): NO